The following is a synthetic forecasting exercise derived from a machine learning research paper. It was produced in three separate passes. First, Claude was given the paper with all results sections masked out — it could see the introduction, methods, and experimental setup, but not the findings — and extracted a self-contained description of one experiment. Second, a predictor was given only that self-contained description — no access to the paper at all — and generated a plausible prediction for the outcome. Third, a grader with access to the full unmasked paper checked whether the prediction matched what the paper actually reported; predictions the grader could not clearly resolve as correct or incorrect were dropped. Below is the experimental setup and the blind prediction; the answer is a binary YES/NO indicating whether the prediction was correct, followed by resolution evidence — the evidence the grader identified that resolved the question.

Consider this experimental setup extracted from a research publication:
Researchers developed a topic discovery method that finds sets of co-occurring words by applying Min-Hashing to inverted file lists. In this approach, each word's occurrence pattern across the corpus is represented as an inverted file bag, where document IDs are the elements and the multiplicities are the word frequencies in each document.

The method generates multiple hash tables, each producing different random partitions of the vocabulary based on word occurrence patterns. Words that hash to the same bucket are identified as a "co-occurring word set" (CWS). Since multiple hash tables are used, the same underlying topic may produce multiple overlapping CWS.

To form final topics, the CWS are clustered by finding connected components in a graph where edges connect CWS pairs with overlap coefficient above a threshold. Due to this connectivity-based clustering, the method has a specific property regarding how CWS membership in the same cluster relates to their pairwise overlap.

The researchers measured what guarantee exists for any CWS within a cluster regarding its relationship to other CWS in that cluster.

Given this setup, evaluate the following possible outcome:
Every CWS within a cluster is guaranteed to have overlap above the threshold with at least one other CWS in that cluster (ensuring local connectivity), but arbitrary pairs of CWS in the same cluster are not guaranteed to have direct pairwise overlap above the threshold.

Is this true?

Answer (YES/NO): YES